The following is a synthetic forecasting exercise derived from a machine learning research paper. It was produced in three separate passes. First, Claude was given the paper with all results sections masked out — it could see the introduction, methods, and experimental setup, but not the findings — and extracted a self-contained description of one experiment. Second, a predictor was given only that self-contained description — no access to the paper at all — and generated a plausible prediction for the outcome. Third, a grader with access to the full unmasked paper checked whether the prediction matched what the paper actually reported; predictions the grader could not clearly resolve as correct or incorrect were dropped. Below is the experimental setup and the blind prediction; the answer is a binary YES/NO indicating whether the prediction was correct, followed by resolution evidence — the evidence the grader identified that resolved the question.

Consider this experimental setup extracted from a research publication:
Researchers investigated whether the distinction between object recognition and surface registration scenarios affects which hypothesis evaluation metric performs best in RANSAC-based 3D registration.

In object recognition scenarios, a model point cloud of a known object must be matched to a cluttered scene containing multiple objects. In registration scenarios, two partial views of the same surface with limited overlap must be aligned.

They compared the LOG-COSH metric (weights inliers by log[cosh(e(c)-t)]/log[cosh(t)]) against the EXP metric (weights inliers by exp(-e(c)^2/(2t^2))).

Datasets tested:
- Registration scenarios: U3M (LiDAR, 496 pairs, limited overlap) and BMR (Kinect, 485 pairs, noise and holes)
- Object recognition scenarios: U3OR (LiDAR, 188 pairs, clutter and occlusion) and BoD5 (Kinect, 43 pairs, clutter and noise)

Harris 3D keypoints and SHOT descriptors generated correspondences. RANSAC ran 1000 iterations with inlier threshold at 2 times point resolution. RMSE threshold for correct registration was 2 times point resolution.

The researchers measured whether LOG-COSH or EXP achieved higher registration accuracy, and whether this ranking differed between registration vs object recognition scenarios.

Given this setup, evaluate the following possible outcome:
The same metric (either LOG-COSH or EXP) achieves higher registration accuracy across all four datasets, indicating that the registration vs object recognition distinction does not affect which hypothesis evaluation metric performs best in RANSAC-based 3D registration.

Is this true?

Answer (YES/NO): YES